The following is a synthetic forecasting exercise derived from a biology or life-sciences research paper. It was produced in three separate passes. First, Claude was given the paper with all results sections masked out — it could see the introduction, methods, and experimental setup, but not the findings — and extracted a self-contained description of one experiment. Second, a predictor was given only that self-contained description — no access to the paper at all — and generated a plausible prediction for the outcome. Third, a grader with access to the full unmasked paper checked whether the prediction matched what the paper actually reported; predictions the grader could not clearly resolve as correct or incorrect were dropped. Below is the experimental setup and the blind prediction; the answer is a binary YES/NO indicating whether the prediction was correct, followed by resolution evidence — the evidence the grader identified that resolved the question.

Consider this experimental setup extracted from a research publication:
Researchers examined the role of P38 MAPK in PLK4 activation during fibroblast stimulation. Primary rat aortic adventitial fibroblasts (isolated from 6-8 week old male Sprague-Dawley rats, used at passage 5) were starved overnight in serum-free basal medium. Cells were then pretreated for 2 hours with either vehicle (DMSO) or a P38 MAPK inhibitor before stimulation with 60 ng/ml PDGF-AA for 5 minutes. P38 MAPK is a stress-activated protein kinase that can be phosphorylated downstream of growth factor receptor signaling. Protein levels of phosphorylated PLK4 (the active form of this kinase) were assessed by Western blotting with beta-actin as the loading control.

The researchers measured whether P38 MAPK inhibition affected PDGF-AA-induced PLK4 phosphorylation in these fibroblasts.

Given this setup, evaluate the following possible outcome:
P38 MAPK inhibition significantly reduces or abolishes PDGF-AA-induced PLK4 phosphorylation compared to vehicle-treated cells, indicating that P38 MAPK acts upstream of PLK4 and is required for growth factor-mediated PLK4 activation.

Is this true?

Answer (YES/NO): YES